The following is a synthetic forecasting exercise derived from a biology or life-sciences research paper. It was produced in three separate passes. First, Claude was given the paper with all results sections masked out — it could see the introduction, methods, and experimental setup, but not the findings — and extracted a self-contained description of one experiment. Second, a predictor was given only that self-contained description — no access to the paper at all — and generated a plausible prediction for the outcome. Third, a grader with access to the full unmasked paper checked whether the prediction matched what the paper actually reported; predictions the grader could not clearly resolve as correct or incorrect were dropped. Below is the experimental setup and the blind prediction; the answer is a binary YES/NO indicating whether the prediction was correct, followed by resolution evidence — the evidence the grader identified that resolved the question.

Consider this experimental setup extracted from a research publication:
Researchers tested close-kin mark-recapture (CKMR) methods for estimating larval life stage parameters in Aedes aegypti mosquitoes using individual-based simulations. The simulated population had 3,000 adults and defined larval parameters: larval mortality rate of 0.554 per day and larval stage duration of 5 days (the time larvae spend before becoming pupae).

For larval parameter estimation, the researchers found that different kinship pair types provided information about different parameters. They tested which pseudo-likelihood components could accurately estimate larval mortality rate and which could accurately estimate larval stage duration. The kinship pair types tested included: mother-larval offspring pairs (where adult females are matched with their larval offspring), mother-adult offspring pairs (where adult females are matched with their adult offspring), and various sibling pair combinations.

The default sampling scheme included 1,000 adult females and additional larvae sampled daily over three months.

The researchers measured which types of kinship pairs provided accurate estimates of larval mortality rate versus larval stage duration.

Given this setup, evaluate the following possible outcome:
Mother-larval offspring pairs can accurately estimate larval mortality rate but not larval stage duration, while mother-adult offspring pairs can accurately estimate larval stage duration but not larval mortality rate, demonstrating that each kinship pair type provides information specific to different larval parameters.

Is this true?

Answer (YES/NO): YES